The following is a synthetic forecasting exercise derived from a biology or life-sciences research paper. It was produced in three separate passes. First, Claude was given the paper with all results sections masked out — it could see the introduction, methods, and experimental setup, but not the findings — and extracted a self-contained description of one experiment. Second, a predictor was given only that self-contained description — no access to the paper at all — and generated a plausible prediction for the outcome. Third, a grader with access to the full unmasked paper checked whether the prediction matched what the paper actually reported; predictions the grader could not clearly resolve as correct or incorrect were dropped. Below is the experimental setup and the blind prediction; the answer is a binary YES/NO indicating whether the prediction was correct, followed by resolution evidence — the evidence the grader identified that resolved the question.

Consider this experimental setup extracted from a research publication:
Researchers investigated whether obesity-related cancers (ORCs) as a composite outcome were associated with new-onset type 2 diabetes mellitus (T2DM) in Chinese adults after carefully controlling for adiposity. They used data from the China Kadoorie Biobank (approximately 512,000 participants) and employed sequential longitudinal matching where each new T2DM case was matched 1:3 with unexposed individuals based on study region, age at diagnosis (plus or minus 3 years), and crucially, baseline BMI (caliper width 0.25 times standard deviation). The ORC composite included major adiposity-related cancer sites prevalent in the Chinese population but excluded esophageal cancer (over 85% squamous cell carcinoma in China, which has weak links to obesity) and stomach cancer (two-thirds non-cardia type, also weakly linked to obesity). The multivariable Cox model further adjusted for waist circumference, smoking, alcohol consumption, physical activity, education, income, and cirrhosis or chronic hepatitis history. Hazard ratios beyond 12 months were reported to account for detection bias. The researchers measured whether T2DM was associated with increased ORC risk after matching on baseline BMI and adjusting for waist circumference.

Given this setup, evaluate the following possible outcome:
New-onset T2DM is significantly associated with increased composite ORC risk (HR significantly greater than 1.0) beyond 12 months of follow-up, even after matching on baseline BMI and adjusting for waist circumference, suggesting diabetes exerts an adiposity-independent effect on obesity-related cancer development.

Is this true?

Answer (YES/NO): YES